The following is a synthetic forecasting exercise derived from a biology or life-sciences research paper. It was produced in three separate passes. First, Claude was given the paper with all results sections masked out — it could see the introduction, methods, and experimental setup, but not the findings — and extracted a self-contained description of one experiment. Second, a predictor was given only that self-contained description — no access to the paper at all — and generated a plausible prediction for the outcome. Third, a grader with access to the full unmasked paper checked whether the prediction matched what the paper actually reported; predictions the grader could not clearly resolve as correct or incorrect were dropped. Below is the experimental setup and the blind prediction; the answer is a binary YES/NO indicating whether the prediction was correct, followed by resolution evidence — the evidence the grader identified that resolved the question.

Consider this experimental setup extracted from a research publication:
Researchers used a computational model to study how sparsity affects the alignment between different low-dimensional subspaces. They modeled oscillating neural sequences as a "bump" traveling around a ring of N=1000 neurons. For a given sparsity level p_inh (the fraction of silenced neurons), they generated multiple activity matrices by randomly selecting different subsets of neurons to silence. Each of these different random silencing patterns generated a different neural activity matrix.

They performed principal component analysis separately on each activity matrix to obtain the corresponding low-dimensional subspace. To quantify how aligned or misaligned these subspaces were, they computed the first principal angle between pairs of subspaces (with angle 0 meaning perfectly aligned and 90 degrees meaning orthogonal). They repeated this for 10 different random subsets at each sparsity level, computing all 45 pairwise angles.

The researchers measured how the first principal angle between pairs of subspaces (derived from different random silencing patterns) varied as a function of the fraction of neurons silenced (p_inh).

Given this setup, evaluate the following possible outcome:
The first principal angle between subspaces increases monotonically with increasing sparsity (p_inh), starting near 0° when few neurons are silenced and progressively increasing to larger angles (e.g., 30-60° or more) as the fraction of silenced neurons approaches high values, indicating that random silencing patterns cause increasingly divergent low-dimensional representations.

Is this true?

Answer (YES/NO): YES